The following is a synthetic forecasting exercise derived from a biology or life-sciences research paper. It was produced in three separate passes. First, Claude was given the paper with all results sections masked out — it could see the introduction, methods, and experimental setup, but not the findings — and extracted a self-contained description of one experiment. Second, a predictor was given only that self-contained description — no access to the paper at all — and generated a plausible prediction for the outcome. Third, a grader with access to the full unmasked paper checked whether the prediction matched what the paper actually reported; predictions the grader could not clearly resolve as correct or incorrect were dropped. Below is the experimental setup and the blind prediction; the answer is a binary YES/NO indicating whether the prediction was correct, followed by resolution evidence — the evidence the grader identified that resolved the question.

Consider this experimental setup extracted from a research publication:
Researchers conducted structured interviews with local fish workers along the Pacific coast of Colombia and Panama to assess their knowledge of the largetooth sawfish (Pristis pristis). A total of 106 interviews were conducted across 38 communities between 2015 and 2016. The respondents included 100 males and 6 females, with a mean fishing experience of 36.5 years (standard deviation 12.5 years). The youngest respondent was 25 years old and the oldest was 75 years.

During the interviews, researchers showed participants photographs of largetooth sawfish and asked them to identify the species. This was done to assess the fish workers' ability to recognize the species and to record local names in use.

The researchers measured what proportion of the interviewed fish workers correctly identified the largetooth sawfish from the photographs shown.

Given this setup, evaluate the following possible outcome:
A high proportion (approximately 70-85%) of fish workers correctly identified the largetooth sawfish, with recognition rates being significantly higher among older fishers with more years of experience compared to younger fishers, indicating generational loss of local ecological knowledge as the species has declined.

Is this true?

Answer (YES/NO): NO